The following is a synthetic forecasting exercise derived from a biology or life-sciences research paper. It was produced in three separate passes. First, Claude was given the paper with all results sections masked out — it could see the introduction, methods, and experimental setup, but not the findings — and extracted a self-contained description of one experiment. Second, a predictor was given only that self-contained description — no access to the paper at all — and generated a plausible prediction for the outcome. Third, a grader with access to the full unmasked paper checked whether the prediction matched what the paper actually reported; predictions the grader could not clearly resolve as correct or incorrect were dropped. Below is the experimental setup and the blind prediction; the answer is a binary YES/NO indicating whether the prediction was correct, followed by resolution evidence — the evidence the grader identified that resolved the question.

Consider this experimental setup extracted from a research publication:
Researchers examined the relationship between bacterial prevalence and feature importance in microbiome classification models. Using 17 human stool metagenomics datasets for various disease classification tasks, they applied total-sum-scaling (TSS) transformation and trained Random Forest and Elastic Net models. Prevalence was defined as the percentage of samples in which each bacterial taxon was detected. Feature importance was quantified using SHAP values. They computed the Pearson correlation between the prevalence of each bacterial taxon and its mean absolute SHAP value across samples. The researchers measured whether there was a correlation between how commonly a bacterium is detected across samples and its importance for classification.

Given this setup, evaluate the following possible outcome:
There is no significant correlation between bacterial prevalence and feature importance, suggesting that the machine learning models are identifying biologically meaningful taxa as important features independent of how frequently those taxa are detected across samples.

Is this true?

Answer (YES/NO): NO